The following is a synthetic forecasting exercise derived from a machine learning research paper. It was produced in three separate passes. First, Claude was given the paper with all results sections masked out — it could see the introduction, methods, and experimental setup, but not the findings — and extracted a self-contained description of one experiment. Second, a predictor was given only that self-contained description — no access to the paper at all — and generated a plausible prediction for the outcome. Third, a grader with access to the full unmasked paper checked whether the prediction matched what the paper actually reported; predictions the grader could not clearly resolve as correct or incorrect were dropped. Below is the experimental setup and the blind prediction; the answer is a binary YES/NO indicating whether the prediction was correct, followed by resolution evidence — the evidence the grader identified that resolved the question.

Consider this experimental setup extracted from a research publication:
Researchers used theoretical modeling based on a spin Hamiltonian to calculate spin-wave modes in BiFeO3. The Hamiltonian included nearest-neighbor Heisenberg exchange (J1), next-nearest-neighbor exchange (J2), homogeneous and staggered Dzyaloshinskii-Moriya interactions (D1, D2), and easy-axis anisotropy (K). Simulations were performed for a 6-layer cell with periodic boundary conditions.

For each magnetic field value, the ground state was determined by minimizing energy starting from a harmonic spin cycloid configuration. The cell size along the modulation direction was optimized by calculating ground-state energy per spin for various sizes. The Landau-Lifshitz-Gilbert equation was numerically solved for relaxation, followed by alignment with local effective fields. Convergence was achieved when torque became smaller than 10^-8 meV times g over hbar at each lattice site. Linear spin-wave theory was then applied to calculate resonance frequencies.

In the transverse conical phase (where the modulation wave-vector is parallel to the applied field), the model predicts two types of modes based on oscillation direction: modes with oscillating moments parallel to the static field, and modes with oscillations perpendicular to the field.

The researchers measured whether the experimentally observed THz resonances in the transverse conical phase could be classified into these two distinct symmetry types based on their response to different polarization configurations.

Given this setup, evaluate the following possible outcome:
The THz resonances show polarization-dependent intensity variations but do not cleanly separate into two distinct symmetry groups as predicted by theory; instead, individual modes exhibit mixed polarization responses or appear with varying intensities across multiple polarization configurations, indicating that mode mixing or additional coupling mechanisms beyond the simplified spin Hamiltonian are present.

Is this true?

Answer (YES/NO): YES